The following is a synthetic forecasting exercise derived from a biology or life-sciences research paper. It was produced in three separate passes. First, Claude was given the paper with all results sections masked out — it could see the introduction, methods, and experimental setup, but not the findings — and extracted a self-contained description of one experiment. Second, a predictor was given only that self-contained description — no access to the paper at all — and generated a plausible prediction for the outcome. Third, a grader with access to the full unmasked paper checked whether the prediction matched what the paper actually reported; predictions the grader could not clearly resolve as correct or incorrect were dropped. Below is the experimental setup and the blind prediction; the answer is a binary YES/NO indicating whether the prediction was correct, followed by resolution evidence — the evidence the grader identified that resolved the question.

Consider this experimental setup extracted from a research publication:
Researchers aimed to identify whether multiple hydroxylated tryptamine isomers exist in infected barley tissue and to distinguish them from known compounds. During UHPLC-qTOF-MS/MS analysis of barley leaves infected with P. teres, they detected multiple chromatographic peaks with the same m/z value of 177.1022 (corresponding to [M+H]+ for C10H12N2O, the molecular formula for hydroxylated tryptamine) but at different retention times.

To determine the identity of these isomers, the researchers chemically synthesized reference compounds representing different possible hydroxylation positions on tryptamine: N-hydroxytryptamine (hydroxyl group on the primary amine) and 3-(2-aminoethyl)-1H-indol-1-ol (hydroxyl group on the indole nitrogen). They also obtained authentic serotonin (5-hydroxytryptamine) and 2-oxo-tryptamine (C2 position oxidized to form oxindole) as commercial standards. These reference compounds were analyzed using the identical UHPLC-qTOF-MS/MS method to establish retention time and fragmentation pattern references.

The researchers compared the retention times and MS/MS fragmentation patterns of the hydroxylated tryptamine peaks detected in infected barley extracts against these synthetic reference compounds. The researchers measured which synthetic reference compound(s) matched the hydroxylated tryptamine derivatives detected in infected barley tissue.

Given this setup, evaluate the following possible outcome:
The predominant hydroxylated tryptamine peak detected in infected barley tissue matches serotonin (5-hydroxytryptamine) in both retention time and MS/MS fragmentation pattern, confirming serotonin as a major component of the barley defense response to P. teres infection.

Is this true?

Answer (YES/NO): NO